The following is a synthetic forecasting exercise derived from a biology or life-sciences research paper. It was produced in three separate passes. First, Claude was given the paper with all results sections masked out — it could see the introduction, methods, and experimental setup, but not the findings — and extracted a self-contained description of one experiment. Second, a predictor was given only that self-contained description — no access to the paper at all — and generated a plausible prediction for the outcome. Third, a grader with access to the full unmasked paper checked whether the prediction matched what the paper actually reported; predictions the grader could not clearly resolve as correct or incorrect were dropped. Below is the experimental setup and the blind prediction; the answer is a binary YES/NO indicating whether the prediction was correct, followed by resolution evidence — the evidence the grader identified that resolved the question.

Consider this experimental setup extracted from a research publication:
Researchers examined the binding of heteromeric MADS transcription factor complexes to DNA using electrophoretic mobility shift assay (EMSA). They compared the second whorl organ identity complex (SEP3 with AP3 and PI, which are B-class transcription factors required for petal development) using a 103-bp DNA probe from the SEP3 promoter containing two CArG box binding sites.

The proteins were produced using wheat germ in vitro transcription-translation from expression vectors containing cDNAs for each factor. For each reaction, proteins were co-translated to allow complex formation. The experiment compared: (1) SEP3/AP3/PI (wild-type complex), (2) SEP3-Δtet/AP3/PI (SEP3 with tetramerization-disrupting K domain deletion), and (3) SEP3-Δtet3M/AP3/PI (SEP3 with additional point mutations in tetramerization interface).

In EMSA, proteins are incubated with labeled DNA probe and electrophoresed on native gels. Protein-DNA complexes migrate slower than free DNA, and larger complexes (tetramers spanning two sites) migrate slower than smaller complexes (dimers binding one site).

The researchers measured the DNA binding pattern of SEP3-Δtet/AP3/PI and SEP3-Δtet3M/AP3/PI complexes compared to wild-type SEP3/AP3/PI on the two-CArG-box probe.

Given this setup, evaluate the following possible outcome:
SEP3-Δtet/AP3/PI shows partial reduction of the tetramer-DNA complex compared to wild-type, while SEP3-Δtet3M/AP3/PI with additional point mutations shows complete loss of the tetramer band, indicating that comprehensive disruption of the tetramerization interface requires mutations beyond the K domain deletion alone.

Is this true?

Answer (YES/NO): NO